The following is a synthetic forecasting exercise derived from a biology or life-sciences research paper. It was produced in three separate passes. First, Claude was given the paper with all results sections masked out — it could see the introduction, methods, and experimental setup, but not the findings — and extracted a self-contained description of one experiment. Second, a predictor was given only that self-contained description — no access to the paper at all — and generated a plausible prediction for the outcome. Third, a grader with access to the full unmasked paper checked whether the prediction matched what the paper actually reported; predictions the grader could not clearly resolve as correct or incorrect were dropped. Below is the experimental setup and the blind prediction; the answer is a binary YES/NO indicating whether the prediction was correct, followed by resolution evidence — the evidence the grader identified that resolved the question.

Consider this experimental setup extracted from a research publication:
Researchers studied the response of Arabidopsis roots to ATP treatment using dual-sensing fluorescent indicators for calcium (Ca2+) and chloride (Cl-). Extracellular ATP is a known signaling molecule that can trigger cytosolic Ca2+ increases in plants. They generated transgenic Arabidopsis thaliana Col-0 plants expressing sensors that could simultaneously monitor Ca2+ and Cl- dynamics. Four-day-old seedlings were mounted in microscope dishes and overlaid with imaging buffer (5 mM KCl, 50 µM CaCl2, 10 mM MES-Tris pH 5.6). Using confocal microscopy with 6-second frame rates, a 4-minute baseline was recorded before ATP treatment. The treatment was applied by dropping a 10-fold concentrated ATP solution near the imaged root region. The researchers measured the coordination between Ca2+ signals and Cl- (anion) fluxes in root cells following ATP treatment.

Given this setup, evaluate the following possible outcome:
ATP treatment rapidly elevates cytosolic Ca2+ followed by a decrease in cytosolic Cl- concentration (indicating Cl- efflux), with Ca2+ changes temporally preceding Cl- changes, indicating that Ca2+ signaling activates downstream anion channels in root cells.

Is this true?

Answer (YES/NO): NO